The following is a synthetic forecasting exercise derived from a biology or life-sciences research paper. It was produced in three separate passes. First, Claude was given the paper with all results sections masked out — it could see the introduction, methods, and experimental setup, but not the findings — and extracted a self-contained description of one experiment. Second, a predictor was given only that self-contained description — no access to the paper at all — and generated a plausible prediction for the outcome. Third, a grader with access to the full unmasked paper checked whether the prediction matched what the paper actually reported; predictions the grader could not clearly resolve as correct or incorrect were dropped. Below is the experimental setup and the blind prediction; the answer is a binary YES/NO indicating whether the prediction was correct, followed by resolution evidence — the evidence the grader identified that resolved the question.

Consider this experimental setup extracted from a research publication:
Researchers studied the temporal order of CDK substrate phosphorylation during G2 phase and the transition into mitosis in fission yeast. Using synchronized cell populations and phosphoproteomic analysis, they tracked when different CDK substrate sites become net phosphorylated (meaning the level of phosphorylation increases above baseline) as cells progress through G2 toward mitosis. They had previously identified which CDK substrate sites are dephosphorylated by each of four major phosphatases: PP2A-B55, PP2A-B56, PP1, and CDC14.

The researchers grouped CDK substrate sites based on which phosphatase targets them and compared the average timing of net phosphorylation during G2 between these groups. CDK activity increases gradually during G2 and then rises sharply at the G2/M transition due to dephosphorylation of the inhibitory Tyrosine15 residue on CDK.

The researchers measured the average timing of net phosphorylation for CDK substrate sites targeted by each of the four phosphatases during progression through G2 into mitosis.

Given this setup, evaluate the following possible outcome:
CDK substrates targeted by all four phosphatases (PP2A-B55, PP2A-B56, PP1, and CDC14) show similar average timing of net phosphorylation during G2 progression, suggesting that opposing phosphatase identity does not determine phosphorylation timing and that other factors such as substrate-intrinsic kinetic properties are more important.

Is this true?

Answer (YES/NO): NO